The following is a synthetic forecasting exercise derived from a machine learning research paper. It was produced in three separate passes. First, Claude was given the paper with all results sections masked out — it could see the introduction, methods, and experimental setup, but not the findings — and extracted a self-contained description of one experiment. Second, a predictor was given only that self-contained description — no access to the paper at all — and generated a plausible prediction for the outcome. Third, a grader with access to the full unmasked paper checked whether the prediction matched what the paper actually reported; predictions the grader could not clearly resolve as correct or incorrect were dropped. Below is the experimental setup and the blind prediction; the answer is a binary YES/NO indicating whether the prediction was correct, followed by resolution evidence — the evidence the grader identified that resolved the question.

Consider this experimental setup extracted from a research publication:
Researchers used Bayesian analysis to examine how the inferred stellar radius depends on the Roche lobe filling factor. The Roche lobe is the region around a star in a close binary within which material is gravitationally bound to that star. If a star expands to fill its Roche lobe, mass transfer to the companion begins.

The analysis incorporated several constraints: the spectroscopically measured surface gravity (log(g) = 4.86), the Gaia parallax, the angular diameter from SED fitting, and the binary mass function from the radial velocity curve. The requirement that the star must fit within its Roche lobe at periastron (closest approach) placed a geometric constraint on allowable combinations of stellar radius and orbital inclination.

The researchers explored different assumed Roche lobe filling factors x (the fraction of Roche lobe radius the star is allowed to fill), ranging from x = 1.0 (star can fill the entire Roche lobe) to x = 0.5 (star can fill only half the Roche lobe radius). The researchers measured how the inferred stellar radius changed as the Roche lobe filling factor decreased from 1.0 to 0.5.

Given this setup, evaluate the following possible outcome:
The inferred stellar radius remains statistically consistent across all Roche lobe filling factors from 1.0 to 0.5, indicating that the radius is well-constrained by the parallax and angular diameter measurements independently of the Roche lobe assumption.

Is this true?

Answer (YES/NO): NO